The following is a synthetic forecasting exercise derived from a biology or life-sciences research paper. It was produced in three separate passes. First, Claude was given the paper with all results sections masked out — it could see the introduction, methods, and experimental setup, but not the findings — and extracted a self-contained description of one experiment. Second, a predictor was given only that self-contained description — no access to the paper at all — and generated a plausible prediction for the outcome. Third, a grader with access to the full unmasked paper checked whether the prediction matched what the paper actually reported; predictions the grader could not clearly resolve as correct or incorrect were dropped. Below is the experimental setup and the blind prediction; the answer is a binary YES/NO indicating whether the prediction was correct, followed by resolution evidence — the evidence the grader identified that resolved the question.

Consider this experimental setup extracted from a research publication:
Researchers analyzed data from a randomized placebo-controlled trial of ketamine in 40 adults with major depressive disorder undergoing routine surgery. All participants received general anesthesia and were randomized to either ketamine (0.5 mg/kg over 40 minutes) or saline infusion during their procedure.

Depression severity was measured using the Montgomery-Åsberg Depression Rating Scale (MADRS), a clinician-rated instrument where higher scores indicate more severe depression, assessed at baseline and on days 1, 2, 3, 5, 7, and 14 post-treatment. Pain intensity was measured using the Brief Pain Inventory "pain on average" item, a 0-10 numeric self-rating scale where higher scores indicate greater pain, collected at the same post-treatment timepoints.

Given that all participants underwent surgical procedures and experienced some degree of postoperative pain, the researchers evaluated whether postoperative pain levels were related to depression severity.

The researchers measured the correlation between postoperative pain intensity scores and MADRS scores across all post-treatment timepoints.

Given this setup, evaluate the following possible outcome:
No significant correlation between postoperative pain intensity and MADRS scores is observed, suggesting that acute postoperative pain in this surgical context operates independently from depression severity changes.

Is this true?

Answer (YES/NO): YES